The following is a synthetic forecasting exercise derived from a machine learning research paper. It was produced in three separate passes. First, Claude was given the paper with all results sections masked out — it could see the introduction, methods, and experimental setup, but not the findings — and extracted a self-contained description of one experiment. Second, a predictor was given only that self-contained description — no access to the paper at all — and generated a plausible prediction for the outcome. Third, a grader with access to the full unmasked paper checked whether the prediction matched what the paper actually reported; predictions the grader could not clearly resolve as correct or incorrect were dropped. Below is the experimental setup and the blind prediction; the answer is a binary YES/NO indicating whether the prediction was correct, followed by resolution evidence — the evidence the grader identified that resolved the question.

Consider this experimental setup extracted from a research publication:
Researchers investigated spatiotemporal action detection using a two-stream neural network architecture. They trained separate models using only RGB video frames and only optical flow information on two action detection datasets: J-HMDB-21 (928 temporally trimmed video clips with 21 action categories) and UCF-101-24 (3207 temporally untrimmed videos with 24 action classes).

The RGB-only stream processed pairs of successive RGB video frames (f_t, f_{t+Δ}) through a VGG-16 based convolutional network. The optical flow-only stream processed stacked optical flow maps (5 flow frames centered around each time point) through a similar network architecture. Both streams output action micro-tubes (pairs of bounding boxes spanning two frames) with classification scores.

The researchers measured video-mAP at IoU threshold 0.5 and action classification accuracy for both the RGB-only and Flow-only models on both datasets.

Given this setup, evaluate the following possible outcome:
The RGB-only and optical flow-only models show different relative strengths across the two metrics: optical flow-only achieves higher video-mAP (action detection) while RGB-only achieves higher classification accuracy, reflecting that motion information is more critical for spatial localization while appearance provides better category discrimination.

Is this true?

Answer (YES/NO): NO